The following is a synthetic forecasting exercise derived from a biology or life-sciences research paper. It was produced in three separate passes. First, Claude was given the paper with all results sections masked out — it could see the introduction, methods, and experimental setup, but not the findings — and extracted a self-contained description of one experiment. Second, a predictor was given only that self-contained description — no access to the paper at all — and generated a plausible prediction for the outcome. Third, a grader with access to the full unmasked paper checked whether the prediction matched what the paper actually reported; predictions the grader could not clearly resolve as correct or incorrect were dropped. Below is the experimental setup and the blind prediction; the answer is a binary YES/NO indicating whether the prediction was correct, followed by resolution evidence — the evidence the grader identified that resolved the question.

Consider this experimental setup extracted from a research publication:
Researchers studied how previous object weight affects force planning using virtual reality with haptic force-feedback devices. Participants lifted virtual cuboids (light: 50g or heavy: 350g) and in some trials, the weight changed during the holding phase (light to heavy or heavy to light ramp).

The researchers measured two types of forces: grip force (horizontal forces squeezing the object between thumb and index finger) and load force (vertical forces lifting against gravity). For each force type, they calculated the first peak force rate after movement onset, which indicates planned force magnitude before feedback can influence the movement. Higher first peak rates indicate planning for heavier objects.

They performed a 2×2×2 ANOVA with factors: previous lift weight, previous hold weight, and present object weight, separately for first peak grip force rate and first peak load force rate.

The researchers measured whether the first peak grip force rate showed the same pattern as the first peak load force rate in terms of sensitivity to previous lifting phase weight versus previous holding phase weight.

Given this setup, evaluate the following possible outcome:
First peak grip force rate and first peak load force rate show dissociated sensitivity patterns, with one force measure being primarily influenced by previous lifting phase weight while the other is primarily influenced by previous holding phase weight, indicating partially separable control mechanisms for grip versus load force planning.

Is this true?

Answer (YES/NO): NO